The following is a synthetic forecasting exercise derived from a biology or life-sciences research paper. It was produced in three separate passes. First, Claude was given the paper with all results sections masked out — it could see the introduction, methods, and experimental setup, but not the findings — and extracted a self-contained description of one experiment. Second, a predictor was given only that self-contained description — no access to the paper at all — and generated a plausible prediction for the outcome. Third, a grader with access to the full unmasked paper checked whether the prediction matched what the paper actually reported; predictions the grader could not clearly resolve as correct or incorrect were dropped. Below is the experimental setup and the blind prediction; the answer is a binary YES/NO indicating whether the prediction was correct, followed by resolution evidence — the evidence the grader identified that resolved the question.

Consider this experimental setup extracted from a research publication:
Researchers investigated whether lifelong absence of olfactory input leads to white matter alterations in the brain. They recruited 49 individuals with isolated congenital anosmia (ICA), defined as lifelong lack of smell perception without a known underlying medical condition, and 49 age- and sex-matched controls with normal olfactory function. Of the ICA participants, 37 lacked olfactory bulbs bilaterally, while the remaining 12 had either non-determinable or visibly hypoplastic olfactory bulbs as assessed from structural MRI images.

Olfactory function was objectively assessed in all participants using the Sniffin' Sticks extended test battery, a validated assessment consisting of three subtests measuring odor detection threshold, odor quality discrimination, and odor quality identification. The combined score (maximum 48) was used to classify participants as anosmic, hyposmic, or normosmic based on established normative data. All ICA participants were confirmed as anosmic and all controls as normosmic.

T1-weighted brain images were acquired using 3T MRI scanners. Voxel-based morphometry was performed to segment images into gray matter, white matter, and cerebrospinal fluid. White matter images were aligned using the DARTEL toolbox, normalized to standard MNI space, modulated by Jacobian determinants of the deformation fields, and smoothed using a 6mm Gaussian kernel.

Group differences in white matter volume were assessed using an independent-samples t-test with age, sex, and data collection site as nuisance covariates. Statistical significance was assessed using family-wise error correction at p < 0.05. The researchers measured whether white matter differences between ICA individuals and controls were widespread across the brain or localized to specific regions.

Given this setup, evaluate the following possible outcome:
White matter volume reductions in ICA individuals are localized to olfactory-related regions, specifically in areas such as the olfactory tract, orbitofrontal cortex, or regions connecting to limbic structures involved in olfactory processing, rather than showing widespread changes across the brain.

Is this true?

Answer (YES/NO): YES